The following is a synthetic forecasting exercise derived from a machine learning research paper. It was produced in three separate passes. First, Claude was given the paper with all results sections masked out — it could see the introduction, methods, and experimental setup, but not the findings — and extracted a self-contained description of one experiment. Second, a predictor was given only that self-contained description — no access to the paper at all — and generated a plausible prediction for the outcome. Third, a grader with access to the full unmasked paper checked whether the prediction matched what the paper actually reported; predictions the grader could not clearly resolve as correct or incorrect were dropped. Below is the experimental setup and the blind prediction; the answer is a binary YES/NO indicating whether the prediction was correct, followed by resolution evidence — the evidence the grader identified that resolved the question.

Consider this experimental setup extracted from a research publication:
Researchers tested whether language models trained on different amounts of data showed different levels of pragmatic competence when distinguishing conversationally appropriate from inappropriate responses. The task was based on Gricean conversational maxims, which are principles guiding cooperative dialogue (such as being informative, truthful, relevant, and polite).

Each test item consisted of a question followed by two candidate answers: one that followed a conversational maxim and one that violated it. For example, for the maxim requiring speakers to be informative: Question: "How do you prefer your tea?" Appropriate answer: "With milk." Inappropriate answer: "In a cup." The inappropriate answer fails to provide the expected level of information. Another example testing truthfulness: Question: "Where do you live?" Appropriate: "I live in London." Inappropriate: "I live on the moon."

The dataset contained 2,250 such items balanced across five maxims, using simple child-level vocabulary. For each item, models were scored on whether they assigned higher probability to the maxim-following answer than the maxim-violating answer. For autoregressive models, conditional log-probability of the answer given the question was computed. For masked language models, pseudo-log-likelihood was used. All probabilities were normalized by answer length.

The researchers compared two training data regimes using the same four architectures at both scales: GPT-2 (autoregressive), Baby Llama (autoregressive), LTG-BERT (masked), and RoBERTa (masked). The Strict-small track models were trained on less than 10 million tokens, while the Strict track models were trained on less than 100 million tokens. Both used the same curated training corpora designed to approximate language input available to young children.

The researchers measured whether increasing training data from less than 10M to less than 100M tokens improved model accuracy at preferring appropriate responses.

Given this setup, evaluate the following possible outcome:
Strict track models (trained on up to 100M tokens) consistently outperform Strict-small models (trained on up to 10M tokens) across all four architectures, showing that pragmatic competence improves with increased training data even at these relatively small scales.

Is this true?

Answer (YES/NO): NO